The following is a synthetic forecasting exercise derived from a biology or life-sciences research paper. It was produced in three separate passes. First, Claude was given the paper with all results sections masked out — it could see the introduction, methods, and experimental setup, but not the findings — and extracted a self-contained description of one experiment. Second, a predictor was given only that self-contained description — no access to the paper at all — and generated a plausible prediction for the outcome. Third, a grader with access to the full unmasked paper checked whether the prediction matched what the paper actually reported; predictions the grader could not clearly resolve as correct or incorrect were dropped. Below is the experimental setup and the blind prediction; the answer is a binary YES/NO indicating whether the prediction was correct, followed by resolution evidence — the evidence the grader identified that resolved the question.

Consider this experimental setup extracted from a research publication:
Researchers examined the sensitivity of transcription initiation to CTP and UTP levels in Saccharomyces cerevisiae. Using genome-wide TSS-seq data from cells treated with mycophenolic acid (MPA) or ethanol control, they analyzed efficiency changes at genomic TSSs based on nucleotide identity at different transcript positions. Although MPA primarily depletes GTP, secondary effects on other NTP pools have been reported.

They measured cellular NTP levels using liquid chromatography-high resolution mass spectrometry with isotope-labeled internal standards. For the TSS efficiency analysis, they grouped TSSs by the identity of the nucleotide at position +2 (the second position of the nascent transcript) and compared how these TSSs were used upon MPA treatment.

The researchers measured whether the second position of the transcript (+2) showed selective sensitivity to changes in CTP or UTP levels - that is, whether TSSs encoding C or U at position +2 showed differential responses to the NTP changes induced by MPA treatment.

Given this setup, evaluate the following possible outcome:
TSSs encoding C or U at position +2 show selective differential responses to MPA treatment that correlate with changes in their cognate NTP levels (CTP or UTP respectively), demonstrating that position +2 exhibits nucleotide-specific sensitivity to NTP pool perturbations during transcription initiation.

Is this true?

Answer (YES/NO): YES